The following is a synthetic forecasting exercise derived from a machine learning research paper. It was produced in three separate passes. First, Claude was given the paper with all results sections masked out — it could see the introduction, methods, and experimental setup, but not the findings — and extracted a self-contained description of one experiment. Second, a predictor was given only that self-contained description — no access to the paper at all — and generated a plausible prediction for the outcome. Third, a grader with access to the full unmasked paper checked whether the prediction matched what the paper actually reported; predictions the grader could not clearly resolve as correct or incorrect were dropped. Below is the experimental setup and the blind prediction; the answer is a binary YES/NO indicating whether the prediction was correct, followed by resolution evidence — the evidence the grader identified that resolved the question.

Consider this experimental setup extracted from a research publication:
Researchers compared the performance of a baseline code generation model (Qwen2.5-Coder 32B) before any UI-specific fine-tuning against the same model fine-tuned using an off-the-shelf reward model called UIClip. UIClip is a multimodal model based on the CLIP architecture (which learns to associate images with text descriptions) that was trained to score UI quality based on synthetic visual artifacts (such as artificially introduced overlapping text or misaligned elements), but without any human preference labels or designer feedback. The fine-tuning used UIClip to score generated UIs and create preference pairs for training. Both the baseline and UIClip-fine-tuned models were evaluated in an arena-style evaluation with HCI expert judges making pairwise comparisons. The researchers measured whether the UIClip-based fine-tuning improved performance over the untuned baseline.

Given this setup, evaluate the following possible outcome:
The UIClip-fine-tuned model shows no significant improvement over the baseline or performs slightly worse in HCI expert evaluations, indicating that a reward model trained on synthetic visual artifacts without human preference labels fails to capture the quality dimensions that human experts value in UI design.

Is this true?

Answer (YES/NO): NO